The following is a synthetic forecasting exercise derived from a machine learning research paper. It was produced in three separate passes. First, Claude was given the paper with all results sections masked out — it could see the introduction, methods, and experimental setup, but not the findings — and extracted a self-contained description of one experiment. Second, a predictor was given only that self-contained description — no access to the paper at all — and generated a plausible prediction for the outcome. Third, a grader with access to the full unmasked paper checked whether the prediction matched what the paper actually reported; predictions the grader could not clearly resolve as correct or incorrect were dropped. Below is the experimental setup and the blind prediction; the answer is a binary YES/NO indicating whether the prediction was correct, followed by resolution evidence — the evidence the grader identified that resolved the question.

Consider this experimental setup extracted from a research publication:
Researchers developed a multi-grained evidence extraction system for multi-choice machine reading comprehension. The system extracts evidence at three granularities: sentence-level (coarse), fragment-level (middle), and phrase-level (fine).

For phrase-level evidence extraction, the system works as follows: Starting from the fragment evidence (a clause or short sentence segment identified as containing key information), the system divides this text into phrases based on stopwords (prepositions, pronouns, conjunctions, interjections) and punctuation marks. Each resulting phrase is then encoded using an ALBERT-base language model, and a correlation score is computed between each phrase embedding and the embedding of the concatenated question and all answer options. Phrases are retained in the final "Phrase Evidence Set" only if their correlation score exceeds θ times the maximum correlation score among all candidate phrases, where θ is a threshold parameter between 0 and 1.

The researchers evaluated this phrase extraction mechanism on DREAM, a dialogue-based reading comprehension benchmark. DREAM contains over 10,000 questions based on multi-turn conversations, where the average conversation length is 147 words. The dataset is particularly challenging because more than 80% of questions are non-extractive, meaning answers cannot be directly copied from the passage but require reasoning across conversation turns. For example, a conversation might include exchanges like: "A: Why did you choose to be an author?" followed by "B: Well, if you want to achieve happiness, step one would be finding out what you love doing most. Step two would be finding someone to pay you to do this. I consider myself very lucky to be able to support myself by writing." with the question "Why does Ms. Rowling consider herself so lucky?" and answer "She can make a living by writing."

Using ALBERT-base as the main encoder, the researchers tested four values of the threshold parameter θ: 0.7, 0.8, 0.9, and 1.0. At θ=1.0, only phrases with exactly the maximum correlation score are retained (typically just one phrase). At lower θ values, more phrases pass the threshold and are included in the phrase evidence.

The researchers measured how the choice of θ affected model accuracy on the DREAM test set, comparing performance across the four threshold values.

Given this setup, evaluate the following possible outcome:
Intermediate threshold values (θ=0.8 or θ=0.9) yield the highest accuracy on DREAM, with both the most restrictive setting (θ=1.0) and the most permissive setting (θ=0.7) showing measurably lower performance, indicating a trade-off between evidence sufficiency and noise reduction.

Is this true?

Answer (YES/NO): NO